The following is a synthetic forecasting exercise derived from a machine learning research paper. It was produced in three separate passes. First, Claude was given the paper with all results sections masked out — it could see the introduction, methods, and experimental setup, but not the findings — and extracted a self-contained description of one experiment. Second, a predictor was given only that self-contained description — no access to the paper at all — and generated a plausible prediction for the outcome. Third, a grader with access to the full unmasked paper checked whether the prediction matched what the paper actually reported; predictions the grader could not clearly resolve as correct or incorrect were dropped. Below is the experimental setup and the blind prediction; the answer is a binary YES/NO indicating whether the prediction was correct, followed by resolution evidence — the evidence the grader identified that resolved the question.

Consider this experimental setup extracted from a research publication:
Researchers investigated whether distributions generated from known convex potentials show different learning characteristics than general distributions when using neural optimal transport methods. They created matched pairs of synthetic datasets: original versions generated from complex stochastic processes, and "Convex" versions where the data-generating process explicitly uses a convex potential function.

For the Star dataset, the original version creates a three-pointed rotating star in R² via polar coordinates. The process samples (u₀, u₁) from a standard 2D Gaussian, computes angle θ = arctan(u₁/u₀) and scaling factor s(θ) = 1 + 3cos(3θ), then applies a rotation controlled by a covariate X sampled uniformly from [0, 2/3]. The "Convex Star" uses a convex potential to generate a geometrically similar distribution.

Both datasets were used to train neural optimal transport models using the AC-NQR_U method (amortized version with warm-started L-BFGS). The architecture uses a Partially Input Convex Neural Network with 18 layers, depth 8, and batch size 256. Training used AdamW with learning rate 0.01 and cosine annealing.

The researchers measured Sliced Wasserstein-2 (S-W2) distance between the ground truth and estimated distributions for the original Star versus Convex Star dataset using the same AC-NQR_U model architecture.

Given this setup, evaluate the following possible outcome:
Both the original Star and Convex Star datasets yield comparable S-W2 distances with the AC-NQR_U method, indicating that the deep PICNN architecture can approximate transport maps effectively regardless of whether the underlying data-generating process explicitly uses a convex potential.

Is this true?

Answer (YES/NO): YES